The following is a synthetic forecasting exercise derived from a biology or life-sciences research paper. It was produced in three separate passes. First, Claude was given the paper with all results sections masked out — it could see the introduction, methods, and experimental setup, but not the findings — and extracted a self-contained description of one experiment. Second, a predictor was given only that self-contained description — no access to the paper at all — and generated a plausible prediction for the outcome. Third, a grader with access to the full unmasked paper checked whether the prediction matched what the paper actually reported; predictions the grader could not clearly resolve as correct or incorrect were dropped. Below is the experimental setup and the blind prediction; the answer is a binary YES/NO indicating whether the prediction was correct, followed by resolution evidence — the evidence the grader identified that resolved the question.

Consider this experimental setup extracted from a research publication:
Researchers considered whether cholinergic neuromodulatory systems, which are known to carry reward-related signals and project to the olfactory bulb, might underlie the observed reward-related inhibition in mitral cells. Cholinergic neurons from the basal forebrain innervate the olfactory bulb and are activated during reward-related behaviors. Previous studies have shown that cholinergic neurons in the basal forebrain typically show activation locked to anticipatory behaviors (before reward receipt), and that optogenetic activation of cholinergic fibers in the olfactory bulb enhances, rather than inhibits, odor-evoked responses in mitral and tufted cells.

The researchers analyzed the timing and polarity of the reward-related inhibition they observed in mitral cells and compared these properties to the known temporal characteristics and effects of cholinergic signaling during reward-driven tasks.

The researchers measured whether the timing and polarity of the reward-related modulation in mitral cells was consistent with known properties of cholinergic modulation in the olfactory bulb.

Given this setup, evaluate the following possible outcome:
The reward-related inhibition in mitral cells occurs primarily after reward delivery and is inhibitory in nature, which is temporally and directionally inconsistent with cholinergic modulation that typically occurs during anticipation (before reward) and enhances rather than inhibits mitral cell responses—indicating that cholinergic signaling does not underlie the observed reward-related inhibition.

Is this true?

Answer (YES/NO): NO